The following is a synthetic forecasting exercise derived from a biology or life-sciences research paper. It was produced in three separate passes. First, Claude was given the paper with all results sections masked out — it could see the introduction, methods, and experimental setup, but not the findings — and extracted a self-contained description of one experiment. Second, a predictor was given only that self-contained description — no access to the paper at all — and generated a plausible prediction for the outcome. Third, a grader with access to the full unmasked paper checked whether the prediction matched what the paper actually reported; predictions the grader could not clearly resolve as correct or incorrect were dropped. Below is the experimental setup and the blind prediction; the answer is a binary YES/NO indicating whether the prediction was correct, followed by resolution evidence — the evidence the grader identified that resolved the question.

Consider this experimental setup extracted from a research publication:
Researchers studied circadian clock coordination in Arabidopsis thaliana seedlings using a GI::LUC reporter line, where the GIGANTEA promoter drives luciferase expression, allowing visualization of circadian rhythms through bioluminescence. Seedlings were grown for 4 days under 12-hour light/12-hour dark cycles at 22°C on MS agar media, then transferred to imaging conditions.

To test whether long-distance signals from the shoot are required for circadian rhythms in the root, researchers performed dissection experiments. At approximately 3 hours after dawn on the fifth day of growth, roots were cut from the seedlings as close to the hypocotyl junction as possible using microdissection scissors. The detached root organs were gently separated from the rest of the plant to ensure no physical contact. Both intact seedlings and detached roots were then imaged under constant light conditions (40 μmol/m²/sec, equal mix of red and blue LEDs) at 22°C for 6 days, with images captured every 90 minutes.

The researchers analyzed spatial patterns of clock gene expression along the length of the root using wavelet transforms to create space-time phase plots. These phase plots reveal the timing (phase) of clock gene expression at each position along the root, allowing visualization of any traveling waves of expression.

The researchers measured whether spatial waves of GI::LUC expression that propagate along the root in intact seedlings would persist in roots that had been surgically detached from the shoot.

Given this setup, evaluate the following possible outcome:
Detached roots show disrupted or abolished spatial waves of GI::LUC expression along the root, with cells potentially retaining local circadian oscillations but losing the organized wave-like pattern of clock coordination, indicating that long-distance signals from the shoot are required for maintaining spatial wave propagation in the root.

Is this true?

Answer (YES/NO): NO